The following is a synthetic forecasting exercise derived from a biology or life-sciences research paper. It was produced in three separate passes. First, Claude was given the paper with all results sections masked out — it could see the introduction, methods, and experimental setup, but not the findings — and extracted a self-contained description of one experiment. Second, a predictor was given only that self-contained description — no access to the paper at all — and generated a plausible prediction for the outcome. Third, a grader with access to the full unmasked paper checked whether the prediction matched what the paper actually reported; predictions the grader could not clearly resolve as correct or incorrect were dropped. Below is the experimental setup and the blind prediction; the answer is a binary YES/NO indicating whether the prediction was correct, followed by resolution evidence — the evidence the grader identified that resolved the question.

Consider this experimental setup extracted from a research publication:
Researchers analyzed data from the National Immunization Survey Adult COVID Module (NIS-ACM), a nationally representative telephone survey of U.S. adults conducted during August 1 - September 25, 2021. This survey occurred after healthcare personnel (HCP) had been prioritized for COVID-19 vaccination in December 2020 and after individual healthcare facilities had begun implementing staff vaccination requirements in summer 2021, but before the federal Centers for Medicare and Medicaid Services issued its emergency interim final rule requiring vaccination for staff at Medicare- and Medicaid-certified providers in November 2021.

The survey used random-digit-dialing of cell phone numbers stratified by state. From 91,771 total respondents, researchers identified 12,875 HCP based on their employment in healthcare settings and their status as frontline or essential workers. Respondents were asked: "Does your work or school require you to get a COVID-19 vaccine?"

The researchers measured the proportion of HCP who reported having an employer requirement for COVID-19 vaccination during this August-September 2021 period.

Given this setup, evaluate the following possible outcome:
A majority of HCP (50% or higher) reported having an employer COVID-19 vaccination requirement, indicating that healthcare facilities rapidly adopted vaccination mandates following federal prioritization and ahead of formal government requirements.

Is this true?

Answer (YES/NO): NO